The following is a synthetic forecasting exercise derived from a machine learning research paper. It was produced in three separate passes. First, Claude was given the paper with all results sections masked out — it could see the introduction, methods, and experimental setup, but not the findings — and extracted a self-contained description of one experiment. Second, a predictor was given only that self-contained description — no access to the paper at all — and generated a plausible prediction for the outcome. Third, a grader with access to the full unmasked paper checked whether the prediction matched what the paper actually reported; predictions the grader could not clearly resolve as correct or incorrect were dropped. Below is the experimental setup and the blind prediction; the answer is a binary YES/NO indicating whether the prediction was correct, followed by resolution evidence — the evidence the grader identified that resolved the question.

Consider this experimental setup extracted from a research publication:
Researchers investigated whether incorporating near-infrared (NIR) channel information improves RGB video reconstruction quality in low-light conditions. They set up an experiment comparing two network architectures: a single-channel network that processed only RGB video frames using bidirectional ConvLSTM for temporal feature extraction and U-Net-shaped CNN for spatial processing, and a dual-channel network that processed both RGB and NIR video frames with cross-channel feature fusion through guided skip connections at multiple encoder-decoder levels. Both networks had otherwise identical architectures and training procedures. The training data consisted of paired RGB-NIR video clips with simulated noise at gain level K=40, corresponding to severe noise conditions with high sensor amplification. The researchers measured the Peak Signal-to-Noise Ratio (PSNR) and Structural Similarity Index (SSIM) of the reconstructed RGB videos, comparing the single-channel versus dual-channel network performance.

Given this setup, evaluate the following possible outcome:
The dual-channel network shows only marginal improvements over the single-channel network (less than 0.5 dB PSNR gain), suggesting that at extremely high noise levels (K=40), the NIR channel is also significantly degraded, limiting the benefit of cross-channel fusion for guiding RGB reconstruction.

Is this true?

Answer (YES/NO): YES